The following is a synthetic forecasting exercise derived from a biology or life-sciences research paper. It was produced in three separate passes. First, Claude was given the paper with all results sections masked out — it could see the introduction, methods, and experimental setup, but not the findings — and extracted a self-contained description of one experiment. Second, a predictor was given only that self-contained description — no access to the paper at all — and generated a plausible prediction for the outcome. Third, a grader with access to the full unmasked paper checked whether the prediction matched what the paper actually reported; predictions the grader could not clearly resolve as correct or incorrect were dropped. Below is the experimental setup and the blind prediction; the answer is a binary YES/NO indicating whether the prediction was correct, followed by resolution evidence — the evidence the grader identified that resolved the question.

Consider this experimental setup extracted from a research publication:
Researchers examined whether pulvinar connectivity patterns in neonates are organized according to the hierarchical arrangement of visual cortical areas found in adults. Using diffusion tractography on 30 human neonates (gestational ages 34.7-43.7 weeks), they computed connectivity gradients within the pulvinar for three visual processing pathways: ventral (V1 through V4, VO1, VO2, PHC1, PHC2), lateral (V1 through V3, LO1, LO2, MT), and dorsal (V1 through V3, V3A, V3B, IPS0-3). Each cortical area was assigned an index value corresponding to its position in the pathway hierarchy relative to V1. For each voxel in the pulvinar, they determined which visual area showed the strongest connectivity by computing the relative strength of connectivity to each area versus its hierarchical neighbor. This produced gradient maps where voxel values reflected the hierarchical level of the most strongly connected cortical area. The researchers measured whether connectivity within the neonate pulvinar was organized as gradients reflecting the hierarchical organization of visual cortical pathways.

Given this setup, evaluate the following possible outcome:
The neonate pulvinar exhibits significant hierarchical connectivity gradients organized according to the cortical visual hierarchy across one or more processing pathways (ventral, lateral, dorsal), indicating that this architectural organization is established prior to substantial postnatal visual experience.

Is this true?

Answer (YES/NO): YES